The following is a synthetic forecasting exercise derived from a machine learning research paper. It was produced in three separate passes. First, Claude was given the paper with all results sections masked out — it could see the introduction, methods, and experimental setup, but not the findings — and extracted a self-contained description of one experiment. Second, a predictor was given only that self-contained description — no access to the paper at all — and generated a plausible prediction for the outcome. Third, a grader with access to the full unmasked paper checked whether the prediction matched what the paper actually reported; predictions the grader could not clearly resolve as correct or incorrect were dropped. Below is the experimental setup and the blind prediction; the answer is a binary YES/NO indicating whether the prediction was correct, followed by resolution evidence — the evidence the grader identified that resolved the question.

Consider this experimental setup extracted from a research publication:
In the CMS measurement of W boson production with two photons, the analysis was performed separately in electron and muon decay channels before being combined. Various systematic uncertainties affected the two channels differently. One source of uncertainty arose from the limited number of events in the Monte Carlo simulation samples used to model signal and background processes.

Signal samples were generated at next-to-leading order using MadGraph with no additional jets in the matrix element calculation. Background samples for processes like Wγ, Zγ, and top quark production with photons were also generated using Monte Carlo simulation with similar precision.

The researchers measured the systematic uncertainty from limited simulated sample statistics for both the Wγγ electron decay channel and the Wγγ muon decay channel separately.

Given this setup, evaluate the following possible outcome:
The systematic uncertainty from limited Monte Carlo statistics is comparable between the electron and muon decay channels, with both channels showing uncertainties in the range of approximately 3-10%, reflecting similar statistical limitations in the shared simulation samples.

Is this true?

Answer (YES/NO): NO